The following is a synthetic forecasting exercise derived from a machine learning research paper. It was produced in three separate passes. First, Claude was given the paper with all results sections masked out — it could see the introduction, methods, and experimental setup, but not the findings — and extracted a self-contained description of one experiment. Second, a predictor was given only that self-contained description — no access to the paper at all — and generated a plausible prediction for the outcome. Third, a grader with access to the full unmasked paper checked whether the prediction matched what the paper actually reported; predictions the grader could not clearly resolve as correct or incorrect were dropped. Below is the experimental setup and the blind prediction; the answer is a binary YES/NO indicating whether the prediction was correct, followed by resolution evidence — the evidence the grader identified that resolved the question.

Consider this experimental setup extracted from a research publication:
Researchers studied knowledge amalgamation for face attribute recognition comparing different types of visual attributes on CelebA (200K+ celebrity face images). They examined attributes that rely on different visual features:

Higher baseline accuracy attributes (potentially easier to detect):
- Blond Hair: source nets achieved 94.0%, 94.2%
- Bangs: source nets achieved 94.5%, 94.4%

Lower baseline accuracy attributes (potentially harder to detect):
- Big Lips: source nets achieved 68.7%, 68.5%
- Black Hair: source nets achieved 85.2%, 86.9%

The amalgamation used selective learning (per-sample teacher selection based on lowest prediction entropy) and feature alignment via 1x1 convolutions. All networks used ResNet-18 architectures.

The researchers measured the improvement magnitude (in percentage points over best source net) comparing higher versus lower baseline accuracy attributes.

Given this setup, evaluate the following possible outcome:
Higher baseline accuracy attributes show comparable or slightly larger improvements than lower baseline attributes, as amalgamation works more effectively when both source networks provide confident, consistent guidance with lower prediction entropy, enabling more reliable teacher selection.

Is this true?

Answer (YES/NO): YES